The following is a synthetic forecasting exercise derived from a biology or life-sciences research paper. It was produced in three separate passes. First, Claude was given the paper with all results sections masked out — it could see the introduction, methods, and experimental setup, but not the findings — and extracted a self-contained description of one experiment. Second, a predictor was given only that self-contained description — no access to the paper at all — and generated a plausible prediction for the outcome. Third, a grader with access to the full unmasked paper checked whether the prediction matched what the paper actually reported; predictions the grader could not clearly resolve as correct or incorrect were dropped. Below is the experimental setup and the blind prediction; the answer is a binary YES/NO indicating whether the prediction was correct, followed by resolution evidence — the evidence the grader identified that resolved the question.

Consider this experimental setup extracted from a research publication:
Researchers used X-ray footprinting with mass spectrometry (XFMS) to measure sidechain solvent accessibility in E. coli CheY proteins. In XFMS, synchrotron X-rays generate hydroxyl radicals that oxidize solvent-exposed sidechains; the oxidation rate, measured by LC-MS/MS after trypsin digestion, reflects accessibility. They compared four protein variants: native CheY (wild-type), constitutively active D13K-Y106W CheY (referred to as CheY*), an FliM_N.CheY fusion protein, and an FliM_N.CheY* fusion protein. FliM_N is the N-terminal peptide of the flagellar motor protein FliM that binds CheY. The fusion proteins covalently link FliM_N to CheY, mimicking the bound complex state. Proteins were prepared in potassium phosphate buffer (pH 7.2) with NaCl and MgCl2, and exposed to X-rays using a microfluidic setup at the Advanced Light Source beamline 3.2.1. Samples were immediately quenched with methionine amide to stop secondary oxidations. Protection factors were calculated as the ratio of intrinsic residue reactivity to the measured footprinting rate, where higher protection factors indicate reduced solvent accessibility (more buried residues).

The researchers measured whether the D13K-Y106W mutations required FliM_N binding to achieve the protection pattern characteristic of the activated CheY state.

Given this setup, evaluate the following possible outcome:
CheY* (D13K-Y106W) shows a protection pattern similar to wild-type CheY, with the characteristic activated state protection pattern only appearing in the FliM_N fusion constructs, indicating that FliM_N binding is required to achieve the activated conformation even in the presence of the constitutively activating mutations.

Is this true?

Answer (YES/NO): YES